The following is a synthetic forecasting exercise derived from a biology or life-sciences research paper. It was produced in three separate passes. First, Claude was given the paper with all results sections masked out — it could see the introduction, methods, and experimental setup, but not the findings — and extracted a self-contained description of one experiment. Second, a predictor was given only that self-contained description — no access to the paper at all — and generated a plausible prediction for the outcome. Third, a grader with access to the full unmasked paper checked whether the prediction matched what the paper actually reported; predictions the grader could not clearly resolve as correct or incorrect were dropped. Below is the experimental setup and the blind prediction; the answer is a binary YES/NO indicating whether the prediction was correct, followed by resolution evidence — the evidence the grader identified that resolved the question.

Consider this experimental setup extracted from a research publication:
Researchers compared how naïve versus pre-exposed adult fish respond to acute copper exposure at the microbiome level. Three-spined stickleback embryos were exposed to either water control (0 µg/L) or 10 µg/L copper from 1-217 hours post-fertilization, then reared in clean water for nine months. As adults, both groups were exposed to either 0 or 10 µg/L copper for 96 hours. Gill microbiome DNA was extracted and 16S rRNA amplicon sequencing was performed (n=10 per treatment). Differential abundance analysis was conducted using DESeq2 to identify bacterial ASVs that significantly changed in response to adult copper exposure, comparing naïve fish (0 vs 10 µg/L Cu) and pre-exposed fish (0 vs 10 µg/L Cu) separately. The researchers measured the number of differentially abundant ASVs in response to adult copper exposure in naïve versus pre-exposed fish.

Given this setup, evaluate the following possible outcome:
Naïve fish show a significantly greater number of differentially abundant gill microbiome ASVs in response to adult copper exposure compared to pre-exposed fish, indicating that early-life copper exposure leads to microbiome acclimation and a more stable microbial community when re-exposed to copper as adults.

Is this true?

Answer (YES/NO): YES